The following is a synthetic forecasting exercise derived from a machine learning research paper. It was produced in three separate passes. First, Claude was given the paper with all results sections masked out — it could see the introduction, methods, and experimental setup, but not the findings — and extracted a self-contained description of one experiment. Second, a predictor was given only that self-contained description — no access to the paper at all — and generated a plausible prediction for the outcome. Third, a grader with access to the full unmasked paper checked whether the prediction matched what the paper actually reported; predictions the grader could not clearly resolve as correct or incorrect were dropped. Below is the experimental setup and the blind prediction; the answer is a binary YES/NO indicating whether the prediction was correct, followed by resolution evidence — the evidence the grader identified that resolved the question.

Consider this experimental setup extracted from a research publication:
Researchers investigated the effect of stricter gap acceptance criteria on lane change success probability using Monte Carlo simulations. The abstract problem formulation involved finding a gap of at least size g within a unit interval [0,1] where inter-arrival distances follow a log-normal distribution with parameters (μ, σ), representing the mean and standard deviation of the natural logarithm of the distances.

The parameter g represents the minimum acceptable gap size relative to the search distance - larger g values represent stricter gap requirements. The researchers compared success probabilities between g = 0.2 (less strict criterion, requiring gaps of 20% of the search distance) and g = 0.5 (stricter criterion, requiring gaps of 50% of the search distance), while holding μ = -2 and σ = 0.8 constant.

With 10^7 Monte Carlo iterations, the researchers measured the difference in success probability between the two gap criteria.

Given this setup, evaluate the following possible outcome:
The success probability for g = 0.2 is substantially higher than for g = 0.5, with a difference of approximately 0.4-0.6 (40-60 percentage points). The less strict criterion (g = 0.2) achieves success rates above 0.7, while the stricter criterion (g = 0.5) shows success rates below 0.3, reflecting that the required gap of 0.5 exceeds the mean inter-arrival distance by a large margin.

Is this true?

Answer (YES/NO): NO